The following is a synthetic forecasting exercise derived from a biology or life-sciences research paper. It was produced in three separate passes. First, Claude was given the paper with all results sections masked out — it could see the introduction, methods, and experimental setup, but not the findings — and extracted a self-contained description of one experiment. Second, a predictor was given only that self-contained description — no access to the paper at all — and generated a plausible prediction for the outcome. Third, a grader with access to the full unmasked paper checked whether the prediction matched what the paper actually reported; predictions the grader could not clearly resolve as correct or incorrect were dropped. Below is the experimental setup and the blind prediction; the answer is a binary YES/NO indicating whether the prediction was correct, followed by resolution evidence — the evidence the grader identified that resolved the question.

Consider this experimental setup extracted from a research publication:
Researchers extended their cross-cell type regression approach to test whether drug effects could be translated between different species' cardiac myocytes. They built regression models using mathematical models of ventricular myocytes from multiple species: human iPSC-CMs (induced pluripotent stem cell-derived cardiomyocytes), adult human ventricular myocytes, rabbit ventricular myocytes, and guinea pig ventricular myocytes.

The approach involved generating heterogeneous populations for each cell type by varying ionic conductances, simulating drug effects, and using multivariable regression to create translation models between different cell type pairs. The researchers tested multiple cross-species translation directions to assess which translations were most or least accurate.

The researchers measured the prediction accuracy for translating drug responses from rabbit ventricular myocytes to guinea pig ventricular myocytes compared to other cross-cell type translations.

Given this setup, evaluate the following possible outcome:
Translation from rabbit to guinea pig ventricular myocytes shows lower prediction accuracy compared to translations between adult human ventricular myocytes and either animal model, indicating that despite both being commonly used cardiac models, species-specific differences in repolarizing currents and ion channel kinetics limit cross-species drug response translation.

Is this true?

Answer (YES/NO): YES